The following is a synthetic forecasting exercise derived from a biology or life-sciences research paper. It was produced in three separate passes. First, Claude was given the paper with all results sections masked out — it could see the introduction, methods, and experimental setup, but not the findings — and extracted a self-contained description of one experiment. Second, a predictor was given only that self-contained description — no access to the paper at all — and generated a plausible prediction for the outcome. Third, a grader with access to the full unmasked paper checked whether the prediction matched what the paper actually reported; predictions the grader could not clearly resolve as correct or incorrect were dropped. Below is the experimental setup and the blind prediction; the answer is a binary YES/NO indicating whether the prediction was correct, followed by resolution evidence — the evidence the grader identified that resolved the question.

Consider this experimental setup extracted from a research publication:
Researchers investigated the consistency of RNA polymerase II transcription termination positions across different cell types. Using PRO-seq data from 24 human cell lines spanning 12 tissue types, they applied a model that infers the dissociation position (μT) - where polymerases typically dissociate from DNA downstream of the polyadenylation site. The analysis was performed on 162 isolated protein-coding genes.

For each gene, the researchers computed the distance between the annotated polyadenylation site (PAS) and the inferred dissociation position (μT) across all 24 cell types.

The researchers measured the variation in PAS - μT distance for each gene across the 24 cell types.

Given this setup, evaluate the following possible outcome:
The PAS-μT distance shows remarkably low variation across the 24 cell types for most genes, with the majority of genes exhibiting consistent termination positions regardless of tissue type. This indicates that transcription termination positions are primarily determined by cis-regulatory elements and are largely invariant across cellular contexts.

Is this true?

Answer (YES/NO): NO